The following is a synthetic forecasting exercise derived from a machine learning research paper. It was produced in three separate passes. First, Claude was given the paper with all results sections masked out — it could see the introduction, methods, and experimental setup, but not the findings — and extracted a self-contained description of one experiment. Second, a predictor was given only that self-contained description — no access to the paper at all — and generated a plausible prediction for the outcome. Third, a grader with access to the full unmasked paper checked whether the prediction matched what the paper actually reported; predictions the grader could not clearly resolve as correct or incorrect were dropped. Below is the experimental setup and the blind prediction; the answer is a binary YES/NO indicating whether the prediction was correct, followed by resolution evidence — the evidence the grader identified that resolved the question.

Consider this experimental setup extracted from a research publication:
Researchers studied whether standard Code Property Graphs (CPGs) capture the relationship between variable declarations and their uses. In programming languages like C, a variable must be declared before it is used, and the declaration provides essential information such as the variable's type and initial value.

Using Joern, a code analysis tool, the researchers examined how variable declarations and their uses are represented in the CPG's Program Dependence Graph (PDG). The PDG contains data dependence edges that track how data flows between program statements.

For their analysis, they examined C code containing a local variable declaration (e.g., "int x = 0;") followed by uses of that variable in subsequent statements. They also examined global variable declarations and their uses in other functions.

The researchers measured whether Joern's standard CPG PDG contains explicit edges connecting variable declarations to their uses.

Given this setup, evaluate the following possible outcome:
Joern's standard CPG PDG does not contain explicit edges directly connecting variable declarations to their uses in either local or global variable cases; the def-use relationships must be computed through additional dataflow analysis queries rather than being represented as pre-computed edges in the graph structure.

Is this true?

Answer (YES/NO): YES